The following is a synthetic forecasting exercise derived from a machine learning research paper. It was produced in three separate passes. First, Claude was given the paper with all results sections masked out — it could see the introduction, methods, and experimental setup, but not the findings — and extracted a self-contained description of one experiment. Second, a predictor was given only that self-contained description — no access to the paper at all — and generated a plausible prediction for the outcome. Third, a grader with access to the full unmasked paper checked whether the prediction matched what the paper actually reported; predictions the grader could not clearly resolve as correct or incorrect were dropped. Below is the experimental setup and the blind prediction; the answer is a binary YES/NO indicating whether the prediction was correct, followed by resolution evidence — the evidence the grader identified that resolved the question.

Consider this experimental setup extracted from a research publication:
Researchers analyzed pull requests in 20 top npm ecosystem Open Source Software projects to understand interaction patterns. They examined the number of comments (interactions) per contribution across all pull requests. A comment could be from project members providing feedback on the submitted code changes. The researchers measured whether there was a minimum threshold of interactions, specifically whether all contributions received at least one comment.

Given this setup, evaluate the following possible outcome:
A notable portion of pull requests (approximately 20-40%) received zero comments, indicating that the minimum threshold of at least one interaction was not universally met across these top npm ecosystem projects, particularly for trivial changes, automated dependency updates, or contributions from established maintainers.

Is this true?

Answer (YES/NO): YES